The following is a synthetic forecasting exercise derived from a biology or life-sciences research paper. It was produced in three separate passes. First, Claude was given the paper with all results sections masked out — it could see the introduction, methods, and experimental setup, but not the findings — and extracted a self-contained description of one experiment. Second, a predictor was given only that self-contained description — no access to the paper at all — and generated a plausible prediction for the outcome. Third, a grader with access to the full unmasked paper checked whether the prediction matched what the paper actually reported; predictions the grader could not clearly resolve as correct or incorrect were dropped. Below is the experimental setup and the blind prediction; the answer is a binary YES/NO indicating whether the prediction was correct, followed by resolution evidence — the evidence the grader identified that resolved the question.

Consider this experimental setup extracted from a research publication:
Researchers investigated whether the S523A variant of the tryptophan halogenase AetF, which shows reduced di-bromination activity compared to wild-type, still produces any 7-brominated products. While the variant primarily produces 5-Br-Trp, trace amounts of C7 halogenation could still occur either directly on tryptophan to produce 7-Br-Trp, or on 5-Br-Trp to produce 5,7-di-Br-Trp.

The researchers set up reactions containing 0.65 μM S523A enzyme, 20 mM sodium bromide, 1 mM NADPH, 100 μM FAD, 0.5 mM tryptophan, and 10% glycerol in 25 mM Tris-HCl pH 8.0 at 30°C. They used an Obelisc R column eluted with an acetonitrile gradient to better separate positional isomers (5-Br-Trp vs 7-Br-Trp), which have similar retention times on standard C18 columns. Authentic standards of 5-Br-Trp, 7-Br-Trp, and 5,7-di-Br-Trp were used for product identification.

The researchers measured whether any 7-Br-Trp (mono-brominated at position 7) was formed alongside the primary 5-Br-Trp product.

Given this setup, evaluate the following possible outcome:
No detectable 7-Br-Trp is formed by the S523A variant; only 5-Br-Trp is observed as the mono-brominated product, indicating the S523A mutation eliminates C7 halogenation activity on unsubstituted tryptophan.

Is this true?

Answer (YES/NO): YES